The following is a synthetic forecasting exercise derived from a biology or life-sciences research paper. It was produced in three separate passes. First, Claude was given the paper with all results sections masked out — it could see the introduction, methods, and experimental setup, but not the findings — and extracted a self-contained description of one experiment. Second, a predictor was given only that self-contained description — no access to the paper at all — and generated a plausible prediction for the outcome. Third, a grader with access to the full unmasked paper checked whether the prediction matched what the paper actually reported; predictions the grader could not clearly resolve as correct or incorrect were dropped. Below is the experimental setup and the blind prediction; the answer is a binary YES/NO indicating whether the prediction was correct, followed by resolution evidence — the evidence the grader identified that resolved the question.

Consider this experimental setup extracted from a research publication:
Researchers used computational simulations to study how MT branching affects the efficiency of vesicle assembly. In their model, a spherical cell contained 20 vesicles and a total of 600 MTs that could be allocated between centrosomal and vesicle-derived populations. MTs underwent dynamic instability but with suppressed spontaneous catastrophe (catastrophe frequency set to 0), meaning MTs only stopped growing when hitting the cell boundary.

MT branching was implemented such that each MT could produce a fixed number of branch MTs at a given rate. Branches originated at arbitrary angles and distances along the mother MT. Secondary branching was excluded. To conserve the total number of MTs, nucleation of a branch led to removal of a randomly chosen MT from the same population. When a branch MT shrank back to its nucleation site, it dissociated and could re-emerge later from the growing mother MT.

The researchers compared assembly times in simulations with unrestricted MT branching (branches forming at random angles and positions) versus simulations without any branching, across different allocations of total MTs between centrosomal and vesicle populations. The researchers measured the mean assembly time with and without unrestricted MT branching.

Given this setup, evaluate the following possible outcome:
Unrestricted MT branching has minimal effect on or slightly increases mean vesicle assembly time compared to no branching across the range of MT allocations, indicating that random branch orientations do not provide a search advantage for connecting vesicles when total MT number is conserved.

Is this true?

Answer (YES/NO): YES